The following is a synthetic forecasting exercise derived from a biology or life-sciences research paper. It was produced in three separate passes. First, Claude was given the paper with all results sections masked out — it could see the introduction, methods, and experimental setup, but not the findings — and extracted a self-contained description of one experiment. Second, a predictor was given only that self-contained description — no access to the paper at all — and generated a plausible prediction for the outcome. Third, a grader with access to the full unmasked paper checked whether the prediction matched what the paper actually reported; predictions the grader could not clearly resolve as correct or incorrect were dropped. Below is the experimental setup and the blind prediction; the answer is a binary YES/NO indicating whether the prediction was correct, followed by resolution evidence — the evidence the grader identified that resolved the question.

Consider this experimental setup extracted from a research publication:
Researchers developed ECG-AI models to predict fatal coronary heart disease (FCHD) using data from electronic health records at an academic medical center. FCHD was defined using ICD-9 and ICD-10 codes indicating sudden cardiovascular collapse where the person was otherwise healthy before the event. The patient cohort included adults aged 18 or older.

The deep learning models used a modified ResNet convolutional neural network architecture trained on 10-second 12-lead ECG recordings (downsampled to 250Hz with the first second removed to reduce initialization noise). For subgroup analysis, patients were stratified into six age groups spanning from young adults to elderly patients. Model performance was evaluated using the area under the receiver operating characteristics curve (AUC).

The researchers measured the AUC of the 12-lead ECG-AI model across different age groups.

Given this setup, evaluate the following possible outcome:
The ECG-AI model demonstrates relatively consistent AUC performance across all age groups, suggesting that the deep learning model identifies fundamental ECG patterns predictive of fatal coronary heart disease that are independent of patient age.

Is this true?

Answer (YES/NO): NO